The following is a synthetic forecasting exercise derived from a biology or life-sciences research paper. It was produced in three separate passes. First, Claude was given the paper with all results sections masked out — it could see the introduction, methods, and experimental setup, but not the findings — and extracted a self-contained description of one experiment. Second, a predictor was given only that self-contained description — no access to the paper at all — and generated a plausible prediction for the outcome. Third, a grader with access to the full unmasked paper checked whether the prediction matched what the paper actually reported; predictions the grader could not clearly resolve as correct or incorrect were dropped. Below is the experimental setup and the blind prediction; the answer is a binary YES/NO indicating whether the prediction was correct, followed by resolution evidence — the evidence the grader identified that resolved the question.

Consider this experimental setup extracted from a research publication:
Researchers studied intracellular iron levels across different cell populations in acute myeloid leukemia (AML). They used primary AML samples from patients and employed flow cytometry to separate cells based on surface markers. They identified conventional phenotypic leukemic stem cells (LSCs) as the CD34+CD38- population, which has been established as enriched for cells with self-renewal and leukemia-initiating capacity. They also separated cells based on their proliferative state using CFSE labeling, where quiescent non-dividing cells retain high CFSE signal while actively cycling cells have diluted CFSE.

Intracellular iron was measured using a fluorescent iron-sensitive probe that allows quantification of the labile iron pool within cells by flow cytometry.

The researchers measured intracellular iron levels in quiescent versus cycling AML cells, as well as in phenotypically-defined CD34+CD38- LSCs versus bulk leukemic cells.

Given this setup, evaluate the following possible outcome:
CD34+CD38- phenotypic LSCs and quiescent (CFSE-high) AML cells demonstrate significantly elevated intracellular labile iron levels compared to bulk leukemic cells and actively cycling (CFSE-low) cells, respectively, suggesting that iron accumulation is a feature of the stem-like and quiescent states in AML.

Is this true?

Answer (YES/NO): NO